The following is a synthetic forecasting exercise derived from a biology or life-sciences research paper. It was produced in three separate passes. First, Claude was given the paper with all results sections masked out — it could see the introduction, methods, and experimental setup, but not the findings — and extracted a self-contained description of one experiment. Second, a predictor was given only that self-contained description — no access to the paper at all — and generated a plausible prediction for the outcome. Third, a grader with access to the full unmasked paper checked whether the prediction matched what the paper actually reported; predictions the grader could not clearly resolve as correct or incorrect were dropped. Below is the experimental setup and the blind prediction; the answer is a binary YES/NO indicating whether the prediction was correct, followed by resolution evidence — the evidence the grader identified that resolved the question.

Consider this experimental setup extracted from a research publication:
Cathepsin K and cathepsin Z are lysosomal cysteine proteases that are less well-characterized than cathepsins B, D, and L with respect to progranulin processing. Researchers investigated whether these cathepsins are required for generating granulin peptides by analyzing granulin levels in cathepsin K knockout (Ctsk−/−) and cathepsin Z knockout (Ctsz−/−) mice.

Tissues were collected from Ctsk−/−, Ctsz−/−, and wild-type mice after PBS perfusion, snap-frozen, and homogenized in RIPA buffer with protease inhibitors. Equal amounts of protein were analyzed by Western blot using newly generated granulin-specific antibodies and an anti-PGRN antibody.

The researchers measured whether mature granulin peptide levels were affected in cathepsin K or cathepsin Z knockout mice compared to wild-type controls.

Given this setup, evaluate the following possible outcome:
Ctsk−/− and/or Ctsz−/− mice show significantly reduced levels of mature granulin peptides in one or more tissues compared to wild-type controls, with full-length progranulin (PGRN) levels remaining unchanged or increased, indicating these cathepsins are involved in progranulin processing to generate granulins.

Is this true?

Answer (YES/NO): NO